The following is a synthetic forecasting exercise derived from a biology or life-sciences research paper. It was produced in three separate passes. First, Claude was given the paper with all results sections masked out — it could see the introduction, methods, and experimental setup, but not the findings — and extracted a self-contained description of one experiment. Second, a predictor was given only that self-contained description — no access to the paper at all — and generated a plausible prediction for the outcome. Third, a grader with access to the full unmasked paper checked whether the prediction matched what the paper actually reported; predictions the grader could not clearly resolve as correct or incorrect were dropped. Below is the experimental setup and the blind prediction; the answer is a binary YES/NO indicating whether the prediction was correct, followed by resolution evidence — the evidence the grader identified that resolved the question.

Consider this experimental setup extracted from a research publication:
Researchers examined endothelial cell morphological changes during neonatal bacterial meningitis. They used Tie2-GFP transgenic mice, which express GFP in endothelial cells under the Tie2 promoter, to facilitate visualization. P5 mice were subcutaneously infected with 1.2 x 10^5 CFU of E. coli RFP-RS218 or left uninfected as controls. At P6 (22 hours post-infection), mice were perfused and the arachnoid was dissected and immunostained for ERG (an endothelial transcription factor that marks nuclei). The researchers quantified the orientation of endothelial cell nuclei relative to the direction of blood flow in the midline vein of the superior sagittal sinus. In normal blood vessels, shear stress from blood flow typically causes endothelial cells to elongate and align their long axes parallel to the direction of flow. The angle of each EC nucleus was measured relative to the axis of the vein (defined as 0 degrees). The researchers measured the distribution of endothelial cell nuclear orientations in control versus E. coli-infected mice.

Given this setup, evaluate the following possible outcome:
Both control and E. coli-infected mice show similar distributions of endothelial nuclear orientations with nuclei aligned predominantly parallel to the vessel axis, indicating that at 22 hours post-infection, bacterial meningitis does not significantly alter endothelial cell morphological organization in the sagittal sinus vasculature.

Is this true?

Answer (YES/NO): NO